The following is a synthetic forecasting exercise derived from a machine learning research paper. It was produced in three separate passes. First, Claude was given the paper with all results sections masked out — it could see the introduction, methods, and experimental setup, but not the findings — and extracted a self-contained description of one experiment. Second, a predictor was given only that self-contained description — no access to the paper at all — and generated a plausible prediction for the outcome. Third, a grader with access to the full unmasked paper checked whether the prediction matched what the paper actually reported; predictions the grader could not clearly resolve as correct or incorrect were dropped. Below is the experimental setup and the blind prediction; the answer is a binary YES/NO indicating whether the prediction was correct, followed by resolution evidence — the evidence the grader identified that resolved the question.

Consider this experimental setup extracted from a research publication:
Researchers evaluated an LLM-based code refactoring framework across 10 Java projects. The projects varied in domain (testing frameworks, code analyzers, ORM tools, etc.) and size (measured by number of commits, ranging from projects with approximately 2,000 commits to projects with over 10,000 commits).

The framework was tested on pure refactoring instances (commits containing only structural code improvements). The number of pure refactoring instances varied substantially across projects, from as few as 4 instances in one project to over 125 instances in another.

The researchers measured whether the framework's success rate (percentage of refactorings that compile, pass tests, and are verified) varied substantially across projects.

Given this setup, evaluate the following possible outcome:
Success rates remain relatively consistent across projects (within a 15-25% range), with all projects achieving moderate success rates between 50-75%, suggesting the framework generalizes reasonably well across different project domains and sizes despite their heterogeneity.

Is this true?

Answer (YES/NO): NO